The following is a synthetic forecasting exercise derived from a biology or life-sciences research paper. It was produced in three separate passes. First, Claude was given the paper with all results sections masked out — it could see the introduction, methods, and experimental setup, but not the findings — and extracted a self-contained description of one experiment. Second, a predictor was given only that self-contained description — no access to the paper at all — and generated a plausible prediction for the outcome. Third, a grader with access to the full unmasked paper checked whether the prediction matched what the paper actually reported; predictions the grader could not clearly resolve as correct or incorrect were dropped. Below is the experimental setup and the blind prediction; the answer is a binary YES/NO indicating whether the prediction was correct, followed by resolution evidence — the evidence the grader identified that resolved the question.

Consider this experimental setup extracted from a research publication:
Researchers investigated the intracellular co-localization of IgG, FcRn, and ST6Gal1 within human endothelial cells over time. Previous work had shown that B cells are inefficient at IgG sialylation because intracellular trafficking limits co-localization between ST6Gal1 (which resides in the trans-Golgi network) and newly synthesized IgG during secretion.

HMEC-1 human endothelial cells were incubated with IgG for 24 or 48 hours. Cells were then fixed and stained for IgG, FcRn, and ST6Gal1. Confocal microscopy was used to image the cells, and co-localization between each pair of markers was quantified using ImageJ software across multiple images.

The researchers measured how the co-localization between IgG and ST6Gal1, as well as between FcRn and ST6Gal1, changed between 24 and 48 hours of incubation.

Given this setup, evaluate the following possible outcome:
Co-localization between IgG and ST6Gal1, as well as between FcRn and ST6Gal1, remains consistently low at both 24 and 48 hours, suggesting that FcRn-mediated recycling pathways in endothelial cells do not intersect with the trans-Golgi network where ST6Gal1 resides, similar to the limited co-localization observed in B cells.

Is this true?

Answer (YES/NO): NO